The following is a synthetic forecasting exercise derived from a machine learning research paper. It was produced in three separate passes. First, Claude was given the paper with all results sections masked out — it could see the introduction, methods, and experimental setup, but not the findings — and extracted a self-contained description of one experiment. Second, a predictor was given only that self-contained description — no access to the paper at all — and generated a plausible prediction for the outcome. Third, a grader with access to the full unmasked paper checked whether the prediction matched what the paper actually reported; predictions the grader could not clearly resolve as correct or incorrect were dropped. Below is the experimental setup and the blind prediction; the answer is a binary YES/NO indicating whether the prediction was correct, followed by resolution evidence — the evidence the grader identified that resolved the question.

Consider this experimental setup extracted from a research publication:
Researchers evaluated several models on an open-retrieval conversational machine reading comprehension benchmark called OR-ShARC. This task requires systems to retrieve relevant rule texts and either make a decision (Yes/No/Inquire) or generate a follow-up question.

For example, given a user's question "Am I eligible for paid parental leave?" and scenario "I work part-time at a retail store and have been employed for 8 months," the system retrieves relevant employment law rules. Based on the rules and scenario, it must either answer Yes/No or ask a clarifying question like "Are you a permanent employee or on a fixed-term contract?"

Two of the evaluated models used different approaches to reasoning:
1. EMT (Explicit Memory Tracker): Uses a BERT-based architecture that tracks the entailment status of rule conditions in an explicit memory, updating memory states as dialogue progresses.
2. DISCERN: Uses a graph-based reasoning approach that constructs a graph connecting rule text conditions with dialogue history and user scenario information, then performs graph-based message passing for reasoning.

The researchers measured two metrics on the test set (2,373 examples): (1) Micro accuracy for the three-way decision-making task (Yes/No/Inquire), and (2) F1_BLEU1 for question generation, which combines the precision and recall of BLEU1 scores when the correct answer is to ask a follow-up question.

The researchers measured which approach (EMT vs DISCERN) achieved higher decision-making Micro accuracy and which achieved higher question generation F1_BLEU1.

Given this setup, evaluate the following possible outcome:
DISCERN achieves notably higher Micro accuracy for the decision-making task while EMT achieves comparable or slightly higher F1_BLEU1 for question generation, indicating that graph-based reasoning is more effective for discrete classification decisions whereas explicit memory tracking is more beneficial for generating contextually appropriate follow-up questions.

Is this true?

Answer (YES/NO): YES